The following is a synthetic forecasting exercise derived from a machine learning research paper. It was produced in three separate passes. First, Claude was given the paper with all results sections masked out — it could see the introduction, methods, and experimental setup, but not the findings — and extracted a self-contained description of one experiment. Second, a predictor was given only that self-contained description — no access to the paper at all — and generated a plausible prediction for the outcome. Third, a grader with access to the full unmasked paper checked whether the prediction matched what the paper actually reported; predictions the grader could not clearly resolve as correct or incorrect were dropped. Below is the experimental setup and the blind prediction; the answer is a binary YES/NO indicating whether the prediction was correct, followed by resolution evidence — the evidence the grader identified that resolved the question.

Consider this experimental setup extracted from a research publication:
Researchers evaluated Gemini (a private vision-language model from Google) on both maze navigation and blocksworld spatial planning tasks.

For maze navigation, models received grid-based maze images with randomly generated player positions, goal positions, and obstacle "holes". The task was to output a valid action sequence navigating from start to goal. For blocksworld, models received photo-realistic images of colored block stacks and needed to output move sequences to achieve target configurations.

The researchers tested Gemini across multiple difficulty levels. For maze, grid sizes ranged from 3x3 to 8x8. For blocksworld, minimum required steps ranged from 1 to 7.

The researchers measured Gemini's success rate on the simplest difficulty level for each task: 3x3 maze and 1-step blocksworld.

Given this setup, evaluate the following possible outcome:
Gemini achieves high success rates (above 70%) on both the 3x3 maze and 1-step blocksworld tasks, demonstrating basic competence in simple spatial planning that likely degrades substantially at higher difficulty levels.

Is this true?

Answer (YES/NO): NO